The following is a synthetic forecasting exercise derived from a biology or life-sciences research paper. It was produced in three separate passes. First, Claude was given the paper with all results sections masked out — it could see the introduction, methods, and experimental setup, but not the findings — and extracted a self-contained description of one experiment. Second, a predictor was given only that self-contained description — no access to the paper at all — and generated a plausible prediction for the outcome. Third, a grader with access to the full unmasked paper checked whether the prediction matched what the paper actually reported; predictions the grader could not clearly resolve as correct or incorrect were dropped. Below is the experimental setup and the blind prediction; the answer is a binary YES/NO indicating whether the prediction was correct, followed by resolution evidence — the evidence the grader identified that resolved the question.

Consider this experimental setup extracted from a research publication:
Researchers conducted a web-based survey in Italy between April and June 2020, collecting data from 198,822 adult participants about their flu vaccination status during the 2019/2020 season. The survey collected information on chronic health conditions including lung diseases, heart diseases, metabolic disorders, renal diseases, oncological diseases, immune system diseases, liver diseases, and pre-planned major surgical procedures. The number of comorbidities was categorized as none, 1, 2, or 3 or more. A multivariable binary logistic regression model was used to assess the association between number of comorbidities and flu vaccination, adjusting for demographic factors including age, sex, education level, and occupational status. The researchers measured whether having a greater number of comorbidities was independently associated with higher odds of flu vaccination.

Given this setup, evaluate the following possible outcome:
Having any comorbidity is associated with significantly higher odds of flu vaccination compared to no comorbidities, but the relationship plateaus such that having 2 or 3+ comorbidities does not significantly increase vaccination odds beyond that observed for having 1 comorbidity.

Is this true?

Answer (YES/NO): NO